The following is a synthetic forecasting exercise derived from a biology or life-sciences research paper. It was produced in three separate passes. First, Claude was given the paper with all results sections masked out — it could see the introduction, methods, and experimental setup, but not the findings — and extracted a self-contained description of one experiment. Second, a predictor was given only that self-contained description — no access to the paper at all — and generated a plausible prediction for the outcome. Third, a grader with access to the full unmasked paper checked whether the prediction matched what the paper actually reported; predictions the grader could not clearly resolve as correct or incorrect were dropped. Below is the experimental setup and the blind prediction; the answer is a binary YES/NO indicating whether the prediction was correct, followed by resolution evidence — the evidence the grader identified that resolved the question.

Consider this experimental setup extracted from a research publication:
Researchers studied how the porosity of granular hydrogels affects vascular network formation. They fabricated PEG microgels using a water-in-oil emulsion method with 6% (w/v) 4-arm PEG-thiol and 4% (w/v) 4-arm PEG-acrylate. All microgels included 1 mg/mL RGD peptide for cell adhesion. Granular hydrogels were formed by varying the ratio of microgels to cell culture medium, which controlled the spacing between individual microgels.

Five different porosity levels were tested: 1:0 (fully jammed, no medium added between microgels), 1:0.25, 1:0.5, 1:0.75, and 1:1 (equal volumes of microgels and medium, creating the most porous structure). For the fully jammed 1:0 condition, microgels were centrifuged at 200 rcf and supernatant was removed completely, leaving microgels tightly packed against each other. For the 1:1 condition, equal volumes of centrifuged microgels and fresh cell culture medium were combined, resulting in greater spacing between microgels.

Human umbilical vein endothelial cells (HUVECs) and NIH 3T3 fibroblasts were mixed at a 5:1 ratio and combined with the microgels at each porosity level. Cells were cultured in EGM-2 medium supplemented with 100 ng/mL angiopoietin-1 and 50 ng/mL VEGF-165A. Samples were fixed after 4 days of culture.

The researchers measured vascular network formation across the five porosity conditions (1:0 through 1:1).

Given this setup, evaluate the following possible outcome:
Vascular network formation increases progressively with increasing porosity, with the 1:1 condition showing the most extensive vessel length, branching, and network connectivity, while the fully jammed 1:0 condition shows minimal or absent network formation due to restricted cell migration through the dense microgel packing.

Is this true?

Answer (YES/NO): YES